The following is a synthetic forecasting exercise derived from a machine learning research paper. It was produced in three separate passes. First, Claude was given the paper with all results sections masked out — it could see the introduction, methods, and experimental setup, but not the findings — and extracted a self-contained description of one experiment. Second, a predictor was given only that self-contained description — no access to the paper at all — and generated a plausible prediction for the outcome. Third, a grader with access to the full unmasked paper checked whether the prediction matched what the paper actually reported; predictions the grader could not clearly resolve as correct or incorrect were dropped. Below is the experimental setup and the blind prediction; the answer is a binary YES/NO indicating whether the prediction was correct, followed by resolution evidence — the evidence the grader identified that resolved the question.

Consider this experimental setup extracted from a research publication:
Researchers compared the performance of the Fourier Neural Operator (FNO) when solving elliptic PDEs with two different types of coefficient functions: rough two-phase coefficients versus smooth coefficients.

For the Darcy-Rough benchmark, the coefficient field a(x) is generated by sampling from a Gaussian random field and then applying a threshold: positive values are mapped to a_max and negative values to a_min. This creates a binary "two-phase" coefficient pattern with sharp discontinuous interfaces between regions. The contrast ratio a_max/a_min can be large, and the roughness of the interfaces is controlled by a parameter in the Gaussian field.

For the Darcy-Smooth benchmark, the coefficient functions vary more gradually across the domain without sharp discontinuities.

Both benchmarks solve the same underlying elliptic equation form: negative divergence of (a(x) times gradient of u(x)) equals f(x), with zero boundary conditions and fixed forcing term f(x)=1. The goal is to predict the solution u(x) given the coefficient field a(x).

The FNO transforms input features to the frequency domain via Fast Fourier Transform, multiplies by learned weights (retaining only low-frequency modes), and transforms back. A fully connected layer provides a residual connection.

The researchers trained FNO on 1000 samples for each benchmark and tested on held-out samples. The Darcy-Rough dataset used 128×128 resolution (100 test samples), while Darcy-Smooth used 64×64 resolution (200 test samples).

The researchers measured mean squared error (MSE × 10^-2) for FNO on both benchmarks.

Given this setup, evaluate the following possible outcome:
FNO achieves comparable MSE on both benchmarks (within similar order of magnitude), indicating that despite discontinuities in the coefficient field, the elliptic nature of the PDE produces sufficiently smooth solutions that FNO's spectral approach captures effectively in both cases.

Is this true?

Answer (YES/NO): NO